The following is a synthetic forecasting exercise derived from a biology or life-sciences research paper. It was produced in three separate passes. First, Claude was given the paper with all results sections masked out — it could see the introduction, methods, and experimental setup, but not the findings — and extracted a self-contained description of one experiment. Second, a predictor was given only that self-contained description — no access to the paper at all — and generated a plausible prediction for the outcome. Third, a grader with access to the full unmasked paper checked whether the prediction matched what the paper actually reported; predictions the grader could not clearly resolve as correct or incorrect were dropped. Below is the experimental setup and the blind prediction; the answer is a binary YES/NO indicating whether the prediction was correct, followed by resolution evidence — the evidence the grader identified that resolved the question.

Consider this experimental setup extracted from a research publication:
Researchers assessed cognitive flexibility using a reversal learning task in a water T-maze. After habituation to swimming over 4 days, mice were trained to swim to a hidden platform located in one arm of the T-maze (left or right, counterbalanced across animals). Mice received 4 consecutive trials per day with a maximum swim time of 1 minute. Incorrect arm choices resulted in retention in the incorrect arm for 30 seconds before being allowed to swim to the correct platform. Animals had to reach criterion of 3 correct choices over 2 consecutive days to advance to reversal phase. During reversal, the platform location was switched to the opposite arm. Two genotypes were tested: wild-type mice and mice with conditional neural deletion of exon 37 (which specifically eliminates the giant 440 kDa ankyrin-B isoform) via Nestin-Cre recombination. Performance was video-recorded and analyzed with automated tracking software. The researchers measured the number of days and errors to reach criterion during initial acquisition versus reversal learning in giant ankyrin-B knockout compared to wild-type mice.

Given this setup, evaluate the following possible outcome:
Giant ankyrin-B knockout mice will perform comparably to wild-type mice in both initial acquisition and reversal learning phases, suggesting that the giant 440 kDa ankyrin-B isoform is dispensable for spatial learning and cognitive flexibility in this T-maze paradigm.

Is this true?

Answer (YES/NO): NO